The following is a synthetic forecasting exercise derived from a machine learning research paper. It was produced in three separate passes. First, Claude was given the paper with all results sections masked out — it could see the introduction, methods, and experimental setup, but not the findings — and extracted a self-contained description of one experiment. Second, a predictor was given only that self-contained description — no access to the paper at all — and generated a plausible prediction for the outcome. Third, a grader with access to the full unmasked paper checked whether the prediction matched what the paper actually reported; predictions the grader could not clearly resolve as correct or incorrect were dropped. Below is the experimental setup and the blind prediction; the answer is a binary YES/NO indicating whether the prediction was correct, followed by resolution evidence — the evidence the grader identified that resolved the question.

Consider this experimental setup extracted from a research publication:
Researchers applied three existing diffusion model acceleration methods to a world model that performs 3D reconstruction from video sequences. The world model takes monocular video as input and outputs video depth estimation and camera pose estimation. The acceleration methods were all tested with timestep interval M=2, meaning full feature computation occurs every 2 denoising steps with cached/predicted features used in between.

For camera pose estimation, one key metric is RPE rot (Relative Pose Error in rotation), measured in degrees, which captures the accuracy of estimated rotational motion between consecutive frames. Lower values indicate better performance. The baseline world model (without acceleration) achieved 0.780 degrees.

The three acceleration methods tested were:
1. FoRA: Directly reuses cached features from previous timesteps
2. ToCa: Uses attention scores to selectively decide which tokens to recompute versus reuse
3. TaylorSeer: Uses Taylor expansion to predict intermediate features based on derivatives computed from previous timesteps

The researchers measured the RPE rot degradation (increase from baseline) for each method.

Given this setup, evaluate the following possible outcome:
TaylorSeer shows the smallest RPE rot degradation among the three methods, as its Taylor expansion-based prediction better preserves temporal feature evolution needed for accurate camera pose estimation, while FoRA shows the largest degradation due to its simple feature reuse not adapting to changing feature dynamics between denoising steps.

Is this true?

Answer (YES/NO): NO